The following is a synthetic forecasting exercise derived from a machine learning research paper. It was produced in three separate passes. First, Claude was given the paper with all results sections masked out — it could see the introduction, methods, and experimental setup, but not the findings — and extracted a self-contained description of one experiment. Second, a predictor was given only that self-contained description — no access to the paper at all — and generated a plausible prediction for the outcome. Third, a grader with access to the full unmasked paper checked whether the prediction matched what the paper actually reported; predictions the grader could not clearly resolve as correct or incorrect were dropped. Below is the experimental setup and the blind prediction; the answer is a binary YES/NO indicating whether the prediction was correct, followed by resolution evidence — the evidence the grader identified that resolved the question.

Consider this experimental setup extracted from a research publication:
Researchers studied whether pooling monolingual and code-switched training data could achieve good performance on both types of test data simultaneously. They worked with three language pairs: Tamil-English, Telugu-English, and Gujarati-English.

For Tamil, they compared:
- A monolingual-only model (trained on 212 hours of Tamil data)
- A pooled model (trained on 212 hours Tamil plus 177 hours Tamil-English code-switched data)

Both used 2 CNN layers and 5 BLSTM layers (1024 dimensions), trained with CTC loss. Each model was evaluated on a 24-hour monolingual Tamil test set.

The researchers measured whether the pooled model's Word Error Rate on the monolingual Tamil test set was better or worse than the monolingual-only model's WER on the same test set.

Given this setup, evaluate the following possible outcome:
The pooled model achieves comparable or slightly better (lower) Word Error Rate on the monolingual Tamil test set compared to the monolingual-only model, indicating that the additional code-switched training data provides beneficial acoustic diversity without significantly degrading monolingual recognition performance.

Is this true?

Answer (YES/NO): YES